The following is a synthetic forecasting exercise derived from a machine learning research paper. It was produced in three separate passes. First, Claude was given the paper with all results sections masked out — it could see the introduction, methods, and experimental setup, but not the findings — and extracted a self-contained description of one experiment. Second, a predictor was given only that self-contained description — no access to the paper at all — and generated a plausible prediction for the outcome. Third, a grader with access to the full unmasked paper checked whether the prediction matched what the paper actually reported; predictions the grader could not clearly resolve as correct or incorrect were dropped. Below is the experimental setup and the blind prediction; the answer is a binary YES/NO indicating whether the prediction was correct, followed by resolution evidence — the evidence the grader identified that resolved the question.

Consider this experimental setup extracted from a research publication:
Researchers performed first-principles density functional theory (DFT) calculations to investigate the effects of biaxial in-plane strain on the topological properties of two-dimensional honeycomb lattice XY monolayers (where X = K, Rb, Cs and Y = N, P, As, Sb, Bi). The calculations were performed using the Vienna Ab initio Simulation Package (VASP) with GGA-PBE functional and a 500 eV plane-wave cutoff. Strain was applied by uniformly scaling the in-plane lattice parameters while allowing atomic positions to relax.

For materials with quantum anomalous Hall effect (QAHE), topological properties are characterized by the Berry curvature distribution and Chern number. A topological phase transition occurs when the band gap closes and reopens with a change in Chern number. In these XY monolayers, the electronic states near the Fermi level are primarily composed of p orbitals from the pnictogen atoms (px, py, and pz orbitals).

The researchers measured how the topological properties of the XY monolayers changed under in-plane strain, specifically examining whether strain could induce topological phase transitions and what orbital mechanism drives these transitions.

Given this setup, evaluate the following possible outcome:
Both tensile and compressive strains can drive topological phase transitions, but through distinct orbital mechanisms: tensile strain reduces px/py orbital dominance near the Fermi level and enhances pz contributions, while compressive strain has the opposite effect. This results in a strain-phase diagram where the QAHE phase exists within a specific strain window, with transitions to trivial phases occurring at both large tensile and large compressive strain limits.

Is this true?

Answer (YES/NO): NO